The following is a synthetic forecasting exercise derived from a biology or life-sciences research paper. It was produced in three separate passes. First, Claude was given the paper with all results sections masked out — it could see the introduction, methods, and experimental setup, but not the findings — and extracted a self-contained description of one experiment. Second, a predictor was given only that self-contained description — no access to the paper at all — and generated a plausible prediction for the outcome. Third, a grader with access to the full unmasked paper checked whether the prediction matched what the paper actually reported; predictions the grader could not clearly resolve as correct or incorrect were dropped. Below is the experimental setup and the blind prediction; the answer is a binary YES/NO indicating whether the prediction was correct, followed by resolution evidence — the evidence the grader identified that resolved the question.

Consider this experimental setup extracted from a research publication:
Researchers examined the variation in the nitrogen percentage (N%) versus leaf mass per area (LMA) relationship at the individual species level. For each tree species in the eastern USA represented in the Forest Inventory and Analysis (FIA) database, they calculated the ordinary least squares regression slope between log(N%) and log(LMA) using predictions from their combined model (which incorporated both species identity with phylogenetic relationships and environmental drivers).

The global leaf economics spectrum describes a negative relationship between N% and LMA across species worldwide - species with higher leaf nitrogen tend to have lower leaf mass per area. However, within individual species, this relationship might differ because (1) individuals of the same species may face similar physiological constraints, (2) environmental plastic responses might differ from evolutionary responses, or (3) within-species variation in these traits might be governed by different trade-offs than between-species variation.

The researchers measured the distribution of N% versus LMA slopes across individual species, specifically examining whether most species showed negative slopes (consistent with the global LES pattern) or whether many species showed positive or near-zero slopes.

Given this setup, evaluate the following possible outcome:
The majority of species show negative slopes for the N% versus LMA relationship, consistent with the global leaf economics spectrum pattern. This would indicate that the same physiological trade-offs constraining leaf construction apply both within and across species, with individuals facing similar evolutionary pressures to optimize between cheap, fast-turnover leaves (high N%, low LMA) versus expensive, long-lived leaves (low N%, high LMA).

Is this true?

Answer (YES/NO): YES